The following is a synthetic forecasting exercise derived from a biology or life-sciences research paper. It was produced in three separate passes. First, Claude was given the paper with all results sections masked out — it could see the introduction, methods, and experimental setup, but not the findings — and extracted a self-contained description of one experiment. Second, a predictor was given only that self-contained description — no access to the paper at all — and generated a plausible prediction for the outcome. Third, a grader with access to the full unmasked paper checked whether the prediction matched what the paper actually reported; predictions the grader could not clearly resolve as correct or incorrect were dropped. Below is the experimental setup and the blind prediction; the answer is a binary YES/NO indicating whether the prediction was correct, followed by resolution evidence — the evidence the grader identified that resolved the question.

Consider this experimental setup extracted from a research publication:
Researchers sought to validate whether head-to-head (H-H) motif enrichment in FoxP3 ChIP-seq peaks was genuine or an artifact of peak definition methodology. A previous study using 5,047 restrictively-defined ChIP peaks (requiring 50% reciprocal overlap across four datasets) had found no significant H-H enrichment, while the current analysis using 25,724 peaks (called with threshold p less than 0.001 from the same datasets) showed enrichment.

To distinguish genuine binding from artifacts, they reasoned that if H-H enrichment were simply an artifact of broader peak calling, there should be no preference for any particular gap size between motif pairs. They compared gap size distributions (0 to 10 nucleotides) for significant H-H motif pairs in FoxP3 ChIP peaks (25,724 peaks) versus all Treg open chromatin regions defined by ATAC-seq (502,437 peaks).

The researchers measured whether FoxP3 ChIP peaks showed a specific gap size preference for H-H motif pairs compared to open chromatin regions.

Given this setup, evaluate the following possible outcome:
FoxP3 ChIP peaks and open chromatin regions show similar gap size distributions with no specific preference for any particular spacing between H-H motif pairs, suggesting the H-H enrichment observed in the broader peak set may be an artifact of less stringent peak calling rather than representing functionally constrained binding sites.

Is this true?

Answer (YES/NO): NO